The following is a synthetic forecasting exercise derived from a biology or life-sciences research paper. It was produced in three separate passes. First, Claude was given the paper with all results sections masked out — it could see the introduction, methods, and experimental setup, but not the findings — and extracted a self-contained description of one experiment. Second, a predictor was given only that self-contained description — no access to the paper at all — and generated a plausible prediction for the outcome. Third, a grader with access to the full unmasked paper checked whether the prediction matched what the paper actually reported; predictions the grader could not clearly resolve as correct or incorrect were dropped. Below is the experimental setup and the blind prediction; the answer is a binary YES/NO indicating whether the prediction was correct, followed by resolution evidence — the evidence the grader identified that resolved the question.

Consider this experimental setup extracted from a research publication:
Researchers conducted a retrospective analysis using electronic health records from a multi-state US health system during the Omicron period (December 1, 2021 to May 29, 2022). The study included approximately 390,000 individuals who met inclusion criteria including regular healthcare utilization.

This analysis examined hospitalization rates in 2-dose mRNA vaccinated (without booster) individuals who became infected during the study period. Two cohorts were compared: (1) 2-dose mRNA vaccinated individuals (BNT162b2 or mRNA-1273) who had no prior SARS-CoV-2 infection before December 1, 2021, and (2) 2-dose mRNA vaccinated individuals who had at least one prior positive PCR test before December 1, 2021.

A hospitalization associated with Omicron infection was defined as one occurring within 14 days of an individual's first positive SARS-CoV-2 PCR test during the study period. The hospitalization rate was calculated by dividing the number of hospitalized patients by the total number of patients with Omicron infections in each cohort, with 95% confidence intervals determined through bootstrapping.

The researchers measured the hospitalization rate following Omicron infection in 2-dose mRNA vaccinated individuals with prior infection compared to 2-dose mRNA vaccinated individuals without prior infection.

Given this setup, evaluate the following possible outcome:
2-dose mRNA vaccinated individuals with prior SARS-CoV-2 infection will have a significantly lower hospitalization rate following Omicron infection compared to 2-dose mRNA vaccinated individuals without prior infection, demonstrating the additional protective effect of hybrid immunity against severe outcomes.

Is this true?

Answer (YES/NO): NO